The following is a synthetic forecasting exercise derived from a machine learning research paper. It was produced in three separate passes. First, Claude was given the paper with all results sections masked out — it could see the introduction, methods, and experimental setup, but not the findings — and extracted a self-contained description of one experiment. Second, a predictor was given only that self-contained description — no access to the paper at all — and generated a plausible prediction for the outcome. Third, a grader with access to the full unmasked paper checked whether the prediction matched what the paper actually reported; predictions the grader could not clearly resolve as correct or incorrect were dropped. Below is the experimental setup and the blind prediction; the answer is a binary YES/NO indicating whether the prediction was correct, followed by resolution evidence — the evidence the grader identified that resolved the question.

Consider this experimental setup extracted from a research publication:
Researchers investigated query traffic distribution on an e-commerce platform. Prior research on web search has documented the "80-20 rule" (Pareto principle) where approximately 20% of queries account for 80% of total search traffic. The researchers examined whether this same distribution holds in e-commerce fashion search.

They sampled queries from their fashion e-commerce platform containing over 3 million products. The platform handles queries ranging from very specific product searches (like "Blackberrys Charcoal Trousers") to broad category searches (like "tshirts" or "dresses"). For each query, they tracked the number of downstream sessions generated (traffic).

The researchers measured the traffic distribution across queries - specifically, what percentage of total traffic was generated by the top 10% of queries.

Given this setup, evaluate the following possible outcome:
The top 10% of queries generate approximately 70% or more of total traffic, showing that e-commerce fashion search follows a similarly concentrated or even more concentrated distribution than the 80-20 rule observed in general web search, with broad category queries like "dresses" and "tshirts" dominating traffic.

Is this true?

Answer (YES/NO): YES